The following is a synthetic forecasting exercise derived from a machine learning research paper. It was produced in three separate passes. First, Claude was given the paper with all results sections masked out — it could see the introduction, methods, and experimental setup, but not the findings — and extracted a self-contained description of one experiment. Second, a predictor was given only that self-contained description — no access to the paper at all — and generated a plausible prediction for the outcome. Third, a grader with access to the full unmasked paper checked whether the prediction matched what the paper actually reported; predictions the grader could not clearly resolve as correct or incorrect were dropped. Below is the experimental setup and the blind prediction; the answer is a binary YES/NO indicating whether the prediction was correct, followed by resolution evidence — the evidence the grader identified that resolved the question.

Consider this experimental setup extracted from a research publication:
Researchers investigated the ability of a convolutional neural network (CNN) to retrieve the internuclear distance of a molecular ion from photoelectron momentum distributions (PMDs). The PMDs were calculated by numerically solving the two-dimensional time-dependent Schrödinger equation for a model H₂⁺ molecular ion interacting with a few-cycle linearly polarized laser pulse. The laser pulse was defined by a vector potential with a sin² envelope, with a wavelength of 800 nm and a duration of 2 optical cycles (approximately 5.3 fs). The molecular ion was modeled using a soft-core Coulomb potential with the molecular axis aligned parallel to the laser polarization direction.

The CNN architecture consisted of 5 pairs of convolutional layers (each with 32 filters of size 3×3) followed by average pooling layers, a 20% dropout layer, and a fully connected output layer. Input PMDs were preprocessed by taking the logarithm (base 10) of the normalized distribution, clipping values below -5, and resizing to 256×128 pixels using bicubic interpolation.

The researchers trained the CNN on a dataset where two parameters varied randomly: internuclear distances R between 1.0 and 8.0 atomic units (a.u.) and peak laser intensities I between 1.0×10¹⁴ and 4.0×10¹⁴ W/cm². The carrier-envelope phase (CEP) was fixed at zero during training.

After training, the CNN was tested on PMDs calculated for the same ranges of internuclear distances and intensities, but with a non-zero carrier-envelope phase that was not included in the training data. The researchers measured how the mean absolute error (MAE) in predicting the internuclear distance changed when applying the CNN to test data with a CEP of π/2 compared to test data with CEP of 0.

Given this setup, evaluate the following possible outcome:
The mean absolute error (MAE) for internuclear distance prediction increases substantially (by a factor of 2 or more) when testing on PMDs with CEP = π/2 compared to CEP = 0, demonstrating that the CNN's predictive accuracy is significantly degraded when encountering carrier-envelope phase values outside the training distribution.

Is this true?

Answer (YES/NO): YES